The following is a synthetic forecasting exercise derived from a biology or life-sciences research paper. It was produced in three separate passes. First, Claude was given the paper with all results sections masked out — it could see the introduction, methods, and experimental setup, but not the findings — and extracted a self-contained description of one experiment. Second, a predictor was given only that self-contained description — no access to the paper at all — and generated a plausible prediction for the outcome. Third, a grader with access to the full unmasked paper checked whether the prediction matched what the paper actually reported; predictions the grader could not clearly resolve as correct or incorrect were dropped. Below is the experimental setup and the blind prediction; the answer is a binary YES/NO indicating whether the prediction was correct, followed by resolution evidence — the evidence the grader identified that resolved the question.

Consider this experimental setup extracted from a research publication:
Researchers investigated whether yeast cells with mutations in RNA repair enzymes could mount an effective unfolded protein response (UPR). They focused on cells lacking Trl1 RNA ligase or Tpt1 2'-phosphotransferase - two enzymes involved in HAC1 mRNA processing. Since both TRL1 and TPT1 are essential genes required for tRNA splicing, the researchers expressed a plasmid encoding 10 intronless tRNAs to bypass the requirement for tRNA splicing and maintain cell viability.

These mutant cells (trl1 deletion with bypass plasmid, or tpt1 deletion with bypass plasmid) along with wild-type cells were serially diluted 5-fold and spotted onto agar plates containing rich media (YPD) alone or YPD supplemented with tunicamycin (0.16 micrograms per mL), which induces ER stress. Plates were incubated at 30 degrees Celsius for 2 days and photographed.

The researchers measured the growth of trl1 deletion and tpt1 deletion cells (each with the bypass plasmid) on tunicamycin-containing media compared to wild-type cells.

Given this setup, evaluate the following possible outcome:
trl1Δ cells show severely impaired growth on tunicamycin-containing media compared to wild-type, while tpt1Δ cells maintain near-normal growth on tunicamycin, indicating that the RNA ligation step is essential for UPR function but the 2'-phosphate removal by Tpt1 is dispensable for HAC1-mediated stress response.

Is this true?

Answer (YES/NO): NO